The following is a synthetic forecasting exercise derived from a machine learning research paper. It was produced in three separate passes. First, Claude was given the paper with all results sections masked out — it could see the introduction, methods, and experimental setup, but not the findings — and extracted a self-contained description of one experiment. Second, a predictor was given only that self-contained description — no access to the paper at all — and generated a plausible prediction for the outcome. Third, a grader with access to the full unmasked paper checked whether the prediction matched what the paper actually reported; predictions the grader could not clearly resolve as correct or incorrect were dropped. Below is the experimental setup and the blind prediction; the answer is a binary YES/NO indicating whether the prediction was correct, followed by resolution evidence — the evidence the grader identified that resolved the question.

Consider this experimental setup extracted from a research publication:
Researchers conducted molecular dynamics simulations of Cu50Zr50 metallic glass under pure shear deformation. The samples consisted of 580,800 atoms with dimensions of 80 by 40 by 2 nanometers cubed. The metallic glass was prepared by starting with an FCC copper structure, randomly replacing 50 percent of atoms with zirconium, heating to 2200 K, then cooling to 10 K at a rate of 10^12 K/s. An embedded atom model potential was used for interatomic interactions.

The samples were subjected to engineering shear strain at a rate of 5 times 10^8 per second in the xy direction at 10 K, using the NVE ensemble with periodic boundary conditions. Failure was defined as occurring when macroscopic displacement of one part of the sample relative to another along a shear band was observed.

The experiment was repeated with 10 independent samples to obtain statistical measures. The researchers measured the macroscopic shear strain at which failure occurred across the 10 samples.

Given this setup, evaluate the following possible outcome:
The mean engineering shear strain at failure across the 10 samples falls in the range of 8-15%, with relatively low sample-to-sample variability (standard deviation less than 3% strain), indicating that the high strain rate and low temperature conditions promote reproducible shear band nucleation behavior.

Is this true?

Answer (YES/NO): YES